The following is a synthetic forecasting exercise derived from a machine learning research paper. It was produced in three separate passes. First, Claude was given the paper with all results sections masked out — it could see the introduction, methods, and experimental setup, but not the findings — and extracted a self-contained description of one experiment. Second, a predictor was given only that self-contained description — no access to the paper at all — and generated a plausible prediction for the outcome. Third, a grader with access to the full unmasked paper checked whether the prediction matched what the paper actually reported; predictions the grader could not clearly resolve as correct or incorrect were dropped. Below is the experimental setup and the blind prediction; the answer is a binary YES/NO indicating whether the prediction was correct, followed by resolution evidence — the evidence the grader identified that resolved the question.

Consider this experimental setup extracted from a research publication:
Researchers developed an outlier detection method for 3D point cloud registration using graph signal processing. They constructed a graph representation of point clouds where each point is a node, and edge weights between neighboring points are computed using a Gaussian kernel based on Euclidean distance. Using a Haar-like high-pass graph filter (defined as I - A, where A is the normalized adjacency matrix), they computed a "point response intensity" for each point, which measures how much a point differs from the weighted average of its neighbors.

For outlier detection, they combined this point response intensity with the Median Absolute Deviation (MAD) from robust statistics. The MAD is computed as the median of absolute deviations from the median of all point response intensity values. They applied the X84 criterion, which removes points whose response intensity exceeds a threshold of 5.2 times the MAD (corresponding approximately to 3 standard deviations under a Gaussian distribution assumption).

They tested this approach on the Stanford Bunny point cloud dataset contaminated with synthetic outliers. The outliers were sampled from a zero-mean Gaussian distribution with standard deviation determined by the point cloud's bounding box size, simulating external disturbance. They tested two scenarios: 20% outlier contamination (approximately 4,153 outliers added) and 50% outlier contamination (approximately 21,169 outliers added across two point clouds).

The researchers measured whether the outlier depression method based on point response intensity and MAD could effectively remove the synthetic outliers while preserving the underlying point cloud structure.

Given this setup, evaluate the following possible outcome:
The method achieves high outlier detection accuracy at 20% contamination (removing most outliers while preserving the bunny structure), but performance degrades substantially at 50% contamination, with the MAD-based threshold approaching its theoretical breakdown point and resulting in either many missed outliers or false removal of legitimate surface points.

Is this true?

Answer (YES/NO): NO